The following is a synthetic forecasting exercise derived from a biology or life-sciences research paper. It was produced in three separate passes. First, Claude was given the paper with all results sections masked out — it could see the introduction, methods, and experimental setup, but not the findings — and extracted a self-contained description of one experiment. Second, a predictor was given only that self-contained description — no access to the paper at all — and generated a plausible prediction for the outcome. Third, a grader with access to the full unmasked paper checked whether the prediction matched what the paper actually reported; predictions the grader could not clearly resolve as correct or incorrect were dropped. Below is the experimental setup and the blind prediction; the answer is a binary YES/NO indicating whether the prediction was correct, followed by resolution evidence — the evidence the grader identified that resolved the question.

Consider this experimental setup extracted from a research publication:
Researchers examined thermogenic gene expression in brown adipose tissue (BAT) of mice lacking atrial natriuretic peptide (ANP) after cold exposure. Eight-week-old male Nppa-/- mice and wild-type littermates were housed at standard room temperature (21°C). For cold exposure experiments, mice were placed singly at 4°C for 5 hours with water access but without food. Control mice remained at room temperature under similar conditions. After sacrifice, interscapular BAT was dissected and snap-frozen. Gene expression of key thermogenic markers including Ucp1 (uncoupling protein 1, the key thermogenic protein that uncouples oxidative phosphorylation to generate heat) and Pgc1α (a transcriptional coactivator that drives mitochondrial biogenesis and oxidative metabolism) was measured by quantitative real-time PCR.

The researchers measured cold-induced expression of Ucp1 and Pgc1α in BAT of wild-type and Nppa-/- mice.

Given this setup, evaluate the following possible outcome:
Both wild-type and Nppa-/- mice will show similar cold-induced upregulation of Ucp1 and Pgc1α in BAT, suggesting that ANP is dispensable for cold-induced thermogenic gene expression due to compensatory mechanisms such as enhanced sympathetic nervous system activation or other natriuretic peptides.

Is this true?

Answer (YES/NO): NO